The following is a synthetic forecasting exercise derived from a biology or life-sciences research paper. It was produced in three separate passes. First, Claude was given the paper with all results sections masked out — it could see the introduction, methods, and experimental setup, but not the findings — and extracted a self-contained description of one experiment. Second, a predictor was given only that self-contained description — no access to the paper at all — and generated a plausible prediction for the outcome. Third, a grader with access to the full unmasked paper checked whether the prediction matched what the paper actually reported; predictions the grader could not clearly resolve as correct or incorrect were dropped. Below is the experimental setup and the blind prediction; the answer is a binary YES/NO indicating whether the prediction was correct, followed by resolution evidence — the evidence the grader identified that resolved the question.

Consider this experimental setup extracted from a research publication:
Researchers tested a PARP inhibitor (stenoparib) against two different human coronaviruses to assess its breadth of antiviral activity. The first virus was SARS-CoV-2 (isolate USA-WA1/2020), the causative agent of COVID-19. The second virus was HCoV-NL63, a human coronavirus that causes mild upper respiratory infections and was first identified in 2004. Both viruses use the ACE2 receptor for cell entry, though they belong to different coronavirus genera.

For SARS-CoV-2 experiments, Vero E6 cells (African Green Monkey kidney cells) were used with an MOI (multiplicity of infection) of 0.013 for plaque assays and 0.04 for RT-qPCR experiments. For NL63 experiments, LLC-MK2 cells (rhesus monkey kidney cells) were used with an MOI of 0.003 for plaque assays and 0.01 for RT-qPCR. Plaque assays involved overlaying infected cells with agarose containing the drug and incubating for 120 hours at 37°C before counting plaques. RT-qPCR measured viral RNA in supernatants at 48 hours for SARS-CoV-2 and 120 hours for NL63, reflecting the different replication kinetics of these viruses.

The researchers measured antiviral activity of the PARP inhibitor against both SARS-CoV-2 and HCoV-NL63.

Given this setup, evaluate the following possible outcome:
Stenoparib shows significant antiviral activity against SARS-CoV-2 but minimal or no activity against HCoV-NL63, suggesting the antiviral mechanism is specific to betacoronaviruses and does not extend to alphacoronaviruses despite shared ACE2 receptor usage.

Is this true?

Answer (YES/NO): NO